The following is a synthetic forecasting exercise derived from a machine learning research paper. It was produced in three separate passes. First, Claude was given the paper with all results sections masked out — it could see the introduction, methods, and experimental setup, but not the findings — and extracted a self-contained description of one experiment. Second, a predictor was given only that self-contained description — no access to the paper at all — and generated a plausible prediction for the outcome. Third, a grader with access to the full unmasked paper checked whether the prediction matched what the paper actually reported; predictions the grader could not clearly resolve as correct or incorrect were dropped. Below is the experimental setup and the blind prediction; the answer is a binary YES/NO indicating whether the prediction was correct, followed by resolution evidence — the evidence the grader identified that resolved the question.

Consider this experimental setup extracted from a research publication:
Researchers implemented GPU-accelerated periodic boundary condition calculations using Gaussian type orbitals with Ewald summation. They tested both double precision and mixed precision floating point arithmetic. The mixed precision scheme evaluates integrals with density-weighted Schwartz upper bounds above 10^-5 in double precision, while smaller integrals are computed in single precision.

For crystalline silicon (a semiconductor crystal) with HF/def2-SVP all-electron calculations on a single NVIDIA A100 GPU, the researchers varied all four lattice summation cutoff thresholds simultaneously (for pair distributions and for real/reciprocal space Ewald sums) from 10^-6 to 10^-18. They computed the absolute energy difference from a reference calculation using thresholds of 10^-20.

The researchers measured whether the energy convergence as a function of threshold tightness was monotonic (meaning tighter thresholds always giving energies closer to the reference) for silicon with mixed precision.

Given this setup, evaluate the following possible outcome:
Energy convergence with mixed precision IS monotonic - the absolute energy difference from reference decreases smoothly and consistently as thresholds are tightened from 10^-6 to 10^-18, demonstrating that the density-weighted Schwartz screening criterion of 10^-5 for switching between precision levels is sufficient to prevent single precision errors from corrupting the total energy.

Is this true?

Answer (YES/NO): NO